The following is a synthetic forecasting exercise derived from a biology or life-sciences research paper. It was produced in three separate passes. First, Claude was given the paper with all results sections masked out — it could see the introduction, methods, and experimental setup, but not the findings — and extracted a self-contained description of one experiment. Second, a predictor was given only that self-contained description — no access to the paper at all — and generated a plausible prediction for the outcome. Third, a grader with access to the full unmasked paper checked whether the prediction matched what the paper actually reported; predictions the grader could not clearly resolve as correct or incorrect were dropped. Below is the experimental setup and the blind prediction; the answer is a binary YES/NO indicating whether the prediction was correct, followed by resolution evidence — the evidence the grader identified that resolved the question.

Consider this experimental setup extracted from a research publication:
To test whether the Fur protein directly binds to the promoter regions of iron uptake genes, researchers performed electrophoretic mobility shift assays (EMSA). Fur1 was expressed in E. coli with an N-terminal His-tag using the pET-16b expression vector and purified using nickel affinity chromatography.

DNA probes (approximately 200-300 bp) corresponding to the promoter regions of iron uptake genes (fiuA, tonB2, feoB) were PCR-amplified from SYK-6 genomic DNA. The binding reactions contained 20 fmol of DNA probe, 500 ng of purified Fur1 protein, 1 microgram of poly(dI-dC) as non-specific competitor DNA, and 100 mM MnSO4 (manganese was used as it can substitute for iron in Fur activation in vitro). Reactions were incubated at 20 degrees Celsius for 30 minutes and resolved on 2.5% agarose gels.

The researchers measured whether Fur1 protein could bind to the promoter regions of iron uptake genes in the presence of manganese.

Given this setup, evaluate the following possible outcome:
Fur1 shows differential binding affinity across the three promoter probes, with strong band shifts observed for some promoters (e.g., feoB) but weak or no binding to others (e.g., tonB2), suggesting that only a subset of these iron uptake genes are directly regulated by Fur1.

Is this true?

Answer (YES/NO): NO